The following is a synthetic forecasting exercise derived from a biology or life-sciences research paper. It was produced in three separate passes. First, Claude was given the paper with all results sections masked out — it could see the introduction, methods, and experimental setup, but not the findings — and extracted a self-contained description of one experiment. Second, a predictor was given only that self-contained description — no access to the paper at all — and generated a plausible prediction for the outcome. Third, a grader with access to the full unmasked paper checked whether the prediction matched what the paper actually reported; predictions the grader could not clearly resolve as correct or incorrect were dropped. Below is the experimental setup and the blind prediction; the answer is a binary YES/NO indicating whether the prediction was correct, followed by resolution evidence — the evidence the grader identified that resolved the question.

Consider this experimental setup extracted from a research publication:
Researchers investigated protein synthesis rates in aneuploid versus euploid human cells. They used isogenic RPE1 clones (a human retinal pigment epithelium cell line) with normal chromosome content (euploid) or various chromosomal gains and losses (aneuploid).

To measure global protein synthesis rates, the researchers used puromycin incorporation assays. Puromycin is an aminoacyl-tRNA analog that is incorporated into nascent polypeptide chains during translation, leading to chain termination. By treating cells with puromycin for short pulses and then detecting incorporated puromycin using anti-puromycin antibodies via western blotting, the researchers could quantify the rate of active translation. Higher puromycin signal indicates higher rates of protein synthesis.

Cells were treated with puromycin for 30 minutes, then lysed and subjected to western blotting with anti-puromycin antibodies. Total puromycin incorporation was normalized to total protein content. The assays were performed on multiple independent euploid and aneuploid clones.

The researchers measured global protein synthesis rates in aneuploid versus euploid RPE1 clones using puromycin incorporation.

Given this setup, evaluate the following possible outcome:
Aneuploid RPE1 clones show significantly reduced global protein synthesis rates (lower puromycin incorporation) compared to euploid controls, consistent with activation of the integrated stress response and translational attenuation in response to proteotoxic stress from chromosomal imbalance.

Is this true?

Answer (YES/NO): YES